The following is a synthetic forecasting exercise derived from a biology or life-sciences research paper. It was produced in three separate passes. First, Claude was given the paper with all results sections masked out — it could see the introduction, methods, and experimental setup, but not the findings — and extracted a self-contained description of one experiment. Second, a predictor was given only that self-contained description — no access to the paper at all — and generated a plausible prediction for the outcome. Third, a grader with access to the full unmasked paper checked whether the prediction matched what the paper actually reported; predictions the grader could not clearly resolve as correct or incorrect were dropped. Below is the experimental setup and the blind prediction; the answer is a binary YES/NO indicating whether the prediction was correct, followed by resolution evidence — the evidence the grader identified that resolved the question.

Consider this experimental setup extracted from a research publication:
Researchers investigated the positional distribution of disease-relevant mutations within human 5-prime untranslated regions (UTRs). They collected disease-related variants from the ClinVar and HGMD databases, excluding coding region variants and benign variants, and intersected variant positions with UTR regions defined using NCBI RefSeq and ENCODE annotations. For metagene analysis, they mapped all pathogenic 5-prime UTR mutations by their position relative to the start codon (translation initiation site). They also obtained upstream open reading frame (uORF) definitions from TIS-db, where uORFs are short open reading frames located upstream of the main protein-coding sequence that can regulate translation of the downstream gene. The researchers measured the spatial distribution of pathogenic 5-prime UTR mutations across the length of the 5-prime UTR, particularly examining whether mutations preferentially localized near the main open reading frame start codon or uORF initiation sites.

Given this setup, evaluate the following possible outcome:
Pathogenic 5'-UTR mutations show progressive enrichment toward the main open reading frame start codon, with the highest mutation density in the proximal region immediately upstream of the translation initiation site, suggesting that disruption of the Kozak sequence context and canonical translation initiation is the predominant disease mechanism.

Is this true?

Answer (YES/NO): NO